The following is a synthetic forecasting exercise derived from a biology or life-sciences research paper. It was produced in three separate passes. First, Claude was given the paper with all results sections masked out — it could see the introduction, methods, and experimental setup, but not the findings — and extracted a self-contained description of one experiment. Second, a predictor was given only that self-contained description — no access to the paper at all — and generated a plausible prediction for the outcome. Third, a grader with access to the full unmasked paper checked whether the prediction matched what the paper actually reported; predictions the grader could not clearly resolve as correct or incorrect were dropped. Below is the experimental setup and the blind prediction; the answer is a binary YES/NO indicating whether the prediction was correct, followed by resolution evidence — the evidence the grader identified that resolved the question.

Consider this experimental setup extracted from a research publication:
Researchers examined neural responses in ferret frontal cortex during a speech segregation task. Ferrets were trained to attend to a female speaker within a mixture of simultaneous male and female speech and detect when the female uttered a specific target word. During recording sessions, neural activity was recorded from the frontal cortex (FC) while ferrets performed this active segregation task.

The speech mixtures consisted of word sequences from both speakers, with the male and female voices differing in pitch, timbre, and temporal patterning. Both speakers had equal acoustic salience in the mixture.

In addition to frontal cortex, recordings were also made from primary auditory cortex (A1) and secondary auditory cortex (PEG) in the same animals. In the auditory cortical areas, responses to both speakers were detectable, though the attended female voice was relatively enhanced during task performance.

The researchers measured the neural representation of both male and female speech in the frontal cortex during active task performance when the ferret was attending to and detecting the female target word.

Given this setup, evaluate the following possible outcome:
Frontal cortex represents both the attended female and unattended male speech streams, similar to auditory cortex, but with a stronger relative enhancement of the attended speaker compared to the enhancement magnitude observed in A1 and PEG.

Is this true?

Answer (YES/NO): NO